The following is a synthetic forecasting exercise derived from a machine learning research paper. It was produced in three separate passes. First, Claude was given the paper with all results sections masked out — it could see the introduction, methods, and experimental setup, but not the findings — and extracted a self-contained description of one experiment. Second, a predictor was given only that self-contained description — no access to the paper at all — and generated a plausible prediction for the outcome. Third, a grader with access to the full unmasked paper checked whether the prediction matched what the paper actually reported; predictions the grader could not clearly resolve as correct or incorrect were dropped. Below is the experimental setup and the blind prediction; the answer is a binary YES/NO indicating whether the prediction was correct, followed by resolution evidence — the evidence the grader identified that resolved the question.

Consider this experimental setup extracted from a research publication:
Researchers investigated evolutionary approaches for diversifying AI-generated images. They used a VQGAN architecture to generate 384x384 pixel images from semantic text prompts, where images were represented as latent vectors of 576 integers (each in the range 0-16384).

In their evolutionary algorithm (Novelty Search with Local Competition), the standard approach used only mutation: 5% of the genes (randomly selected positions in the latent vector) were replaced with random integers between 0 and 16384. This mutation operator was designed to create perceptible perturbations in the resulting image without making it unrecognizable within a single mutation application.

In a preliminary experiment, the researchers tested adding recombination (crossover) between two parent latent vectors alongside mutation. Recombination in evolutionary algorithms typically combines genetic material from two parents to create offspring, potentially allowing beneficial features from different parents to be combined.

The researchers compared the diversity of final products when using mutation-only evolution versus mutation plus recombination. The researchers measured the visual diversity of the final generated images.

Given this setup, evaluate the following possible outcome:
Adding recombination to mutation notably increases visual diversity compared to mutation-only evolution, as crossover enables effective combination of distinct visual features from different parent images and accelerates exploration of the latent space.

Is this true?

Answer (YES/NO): NO